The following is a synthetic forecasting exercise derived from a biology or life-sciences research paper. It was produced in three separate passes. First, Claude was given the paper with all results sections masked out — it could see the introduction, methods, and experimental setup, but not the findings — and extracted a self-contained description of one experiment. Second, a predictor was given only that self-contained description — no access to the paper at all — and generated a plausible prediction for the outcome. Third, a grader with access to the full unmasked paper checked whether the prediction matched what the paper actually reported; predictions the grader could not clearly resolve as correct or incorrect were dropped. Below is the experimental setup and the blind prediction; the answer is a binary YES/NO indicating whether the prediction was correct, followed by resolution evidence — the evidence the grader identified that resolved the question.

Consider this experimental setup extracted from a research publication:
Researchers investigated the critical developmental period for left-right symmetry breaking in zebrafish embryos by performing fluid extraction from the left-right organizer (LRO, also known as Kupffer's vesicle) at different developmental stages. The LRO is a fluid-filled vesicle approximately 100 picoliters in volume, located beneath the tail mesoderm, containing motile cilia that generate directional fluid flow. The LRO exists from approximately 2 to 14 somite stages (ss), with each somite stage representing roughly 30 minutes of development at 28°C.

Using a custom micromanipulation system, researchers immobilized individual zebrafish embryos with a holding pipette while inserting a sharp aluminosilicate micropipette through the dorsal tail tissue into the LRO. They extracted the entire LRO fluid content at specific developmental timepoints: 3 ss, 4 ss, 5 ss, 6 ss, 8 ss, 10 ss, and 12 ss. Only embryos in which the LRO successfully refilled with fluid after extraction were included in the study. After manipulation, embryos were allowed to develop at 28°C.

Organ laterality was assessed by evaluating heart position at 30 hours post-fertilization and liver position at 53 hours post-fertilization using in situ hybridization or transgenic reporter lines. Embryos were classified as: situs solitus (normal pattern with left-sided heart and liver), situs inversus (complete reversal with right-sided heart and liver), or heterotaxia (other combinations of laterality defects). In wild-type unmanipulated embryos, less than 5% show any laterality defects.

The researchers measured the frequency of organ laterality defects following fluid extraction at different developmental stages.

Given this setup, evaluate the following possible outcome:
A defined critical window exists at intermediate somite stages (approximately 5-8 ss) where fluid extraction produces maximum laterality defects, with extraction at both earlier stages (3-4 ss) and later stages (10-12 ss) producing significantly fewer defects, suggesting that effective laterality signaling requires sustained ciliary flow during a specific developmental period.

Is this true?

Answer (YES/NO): NO